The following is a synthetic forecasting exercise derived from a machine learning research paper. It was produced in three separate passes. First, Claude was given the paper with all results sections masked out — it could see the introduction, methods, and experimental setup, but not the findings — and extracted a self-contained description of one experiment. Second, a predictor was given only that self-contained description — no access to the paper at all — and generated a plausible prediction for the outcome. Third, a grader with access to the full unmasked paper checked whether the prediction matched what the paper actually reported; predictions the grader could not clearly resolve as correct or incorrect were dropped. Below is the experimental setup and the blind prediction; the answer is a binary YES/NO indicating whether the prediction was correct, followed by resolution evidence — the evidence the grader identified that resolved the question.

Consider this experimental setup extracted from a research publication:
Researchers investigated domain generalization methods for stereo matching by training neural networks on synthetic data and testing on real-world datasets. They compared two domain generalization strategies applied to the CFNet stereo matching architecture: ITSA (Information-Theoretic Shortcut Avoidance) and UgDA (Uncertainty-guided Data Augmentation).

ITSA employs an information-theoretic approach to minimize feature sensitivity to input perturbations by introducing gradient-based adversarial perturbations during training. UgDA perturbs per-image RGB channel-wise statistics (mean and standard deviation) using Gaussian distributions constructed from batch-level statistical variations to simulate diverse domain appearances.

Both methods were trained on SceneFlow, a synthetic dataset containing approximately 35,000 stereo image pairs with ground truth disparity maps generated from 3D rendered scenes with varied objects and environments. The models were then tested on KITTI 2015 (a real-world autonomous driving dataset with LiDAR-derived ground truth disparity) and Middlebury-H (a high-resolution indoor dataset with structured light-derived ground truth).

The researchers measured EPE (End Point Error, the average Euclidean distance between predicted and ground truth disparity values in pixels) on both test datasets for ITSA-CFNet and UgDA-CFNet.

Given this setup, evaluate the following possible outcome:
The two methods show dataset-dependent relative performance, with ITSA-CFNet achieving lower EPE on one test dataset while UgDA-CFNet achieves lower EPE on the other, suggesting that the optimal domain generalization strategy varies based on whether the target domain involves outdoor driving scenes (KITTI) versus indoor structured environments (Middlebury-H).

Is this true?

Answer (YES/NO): YES